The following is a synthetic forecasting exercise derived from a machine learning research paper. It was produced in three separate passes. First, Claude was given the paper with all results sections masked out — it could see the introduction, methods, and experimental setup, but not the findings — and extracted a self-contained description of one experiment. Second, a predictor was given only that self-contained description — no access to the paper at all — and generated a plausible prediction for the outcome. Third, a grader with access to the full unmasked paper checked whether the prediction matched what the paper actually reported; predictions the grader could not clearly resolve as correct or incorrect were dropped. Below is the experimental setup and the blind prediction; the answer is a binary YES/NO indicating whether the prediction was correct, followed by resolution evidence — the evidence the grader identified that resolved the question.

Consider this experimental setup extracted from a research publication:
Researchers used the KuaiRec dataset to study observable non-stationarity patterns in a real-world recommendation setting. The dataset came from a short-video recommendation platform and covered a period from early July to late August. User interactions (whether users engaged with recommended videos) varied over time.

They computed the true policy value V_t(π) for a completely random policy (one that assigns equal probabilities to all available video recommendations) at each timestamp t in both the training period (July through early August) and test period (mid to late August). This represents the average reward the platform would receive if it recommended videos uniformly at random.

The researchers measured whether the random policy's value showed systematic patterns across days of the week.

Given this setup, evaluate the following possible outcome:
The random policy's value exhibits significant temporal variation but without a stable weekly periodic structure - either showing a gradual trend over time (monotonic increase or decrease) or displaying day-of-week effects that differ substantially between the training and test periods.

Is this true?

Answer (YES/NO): NO